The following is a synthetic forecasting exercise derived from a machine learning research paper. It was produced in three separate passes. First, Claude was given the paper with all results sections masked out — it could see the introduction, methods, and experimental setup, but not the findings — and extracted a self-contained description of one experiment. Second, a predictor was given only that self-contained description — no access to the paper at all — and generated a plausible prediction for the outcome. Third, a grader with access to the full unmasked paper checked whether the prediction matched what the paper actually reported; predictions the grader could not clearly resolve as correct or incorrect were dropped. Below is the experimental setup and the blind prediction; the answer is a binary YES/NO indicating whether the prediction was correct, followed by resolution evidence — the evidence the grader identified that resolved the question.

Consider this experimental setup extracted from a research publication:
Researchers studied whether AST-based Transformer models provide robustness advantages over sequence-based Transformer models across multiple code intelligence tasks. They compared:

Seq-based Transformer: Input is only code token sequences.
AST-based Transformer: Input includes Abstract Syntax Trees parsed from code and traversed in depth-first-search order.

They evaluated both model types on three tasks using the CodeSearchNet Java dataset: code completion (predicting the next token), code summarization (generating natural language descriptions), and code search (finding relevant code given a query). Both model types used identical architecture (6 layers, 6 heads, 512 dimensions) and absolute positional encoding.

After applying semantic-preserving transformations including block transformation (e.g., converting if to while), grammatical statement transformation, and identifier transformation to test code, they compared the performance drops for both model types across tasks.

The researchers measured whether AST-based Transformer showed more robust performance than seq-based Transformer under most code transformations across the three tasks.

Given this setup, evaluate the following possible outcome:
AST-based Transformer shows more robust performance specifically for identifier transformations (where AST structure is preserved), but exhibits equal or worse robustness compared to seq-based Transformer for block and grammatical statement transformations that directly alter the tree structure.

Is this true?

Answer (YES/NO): NO